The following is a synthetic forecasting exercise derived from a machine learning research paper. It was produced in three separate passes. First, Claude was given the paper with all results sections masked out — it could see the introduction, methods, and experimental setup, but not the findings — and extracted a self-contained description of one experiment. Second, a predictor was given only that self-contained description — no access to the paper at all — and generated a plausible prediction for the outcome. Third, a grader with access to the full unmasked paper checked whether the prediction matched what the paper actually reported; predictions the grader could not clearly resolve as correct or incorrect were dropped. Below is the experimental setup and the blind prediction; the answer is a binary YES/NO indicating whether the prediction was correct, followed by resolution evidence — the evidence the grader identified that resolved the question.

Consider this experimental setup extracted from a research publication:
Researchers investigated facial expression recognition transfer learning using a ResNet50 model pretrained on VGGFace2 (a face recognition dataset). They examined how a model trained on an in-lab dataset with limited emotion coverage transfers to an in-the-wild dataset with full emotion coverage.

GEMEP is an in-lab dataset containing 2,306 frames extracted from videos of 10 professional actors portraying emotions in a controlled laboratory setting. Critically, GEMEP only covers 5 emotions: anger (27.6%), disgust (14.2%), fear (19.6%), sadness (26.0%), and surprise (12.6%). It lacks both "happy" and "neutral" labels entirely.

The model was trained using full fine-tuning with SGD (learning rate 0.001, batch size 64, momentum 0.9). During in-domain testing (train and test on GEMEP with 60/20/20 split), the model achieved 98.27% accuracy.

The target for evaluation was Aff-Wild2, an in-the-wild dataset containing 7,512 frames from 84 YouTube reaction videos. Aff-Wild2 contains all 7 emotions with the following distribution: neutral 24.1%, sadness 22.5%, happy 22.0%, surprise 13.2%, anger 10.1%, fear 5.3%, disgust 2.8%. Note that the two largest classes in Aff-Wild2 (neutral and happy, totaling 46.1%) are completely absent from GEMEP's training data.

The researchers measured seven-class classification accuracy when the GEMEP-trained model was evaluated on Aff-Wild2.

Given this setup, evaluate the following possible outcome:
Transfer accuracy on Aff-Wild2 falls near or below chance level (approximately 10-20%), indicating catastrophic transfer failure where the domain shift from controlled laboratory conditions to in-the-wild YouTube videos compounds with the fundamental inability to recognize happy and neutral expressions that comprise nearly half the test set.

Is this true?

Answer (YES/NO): YES